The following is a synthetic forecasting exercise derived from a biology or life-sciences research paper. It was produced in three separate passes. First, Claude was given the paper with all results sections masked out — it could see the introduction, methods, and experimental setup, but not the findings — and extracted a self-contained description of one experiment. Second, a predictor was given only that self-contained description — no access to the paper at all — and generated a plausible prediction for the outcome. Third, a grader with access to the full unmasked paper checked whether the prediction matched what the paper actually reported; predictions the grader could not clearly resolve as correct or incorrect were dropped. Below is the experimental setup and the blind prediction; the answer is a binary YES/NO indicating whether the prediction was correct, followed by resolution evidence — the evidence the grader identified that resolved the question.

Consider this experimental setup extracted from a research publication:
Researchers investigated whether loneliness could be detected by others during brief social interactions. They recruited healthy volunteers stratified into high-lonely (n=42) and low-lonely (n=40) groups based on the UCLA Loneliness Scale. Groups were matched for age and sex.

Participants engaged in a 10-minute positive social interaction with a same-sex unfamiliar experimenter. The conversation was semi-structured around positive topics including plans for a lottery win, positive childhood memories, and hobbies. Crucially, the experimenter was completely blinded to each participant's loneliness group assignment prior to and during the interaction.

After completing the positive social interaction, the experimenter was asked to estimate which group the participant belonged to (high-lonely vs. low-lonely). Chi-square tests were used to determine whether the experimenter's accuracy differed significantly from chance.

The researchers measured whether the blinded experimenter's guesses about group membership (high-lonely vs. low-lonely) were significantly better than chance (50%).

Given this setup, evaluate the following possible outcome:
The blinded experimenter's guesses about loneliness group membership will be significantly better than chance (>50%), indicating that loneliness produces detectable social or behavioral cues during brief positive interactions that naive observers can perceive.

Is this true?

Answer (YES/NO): YES